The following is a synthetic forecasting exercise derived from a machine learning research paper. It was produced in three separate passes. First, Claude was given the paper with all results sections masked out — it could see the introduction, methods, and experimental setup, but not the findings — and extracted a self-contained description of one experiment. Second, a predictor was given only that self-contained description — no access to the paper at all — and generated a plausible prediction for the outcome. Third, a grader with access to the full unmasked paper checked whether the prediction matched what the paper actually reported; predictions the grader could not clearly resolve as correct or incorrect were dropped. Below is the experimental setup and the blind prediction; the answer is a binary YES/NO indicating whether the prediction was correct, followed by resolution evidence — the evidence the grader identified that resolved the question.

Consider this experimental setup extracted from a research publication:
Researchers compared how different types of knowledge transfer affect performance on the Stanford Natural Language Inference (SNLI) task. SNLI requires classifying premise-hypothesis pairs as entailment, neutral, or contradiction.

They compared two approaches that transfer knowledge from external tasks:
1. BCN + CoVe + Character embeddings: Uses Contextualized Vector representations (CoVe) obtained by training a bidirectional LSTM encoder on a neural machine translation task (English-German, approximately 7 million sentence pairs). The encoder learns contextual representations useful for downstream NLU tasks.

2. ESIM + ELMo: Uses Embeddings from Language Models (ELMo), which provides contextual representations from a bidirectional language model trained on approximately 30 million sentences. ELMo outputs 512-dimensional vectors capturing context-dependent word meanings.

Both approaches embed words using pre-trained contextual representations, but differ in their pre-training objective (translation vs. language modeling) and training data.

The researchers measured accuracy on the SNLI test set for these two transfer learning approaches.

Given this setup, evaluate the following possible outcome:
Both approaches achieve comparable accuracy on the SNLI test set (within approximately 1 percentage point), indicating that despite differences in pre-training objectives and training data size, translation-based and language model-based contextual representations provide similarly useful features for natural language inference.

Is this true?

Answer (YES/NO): YES